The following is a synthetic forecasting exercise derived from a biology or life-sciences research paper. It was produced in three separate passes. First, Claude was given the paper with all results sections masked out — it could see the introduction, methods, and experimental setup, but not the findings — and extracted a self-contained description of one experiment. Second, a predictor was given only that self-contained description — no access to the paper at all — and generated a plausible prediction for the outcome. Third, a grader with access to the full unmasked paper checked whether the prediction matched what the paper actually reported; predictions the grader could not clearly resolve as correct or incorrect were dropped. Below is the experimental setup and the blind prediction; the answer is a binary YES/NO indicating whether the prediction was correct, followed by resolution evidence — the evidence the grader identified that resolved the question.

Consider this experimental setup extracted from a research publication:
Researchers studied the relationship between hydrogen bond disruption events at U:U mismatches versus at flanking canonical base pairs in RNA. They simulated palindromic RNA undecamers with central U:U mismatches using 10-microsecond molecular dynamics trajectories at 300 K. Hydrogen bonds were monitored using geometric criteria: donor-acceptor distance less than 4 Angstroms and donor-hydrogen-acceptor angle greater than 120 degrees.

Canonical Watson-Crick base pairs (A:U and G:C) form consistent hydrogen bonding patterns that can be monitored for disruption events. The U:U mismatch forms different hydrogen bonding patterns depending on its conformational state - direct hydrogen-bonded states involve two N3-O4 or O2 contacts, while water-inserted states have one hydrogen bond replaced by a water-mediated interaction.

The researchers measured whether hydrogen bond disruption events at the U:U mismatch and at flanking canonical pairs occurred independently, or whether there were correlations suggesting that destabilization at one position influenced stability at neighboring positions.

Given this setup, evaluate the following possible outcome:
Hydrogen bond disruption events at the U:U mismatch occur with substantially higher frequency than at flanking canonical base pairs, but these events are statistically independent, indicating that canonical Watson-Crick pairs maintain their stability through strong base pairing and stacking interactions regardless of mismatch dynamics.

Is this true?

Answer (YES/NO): NO